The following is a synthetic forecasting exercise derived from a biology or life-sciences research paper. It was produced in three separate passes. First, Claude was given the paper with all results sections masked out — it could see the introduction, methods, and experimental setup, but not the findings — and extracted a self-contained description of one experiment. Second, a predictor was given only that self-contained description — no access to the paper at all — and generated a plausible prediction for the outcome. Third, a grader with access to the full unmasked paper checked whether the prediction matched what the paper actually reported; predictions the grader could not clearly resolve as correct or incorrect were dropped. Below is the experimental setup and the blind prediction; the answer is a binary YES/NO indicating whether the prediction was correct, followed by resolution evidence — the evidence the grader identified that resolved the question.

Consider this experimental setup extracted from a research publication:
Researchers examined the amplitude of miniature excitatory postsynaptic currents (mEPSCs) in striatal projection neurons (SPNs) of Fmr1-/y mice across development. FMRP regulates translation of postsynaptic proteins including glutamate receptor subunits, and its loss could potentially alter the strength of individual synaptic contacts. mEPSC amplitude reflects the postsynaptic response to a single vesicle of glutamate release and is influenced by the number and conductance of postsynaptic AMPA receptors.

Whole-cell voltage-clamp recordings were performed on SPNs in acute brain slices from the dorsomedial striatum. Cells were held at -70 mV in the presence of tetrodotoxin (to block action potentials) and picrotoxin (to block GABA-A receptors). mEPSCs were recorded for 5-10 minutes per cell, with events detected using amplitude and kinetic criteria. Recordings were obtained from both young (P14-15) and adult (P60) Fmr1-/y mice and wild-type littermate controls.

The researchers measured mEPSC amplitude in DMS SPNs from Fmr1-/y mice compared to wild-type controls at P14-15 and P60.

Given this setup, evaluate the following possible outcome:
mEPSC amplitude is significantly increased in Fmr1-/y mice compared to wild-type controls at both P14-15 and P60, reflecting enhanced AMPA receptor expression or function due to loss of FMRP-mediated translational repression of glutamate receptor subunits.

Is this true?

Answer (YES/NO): NO